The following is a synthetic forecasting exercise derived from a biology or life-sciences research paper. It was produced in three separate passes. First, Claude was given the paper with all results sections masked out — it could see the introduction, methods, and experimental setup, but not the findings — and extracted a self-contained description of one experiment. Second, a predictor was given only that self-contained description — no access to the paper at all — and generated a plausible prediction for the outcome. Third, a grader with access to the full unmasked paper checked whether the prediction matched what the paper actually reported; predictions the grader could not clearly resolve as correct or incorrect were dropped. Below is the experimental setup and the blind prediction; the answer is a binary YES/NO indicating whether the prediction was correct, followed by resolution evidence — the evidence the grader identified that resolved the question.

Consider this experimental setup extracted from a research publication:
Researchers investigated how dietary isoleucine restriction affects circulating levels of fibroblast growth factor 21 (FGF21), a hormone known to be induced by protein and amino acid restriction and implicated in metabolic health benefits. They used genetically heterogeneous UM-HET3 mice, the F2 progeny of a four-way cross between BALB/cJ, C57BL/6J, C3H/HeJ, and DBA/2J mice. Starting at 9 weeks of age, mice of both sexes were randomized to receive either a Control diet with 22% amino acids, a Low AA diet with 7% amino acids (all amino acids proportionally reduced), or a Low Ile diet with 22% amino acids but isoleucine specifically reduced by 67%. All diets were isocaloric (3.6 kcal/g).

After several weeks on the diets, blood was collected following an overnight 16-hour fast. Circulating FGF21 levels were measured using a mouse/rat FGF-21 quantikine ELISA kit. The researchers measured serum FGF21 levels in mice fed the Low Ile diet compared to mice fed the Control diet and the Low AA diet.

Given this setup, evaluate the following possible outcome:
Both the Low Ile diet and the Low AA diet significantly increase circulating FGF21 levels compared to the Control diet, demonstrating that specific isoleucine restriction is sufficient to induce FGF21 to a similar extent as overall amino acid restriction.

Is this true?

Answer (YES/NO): NO